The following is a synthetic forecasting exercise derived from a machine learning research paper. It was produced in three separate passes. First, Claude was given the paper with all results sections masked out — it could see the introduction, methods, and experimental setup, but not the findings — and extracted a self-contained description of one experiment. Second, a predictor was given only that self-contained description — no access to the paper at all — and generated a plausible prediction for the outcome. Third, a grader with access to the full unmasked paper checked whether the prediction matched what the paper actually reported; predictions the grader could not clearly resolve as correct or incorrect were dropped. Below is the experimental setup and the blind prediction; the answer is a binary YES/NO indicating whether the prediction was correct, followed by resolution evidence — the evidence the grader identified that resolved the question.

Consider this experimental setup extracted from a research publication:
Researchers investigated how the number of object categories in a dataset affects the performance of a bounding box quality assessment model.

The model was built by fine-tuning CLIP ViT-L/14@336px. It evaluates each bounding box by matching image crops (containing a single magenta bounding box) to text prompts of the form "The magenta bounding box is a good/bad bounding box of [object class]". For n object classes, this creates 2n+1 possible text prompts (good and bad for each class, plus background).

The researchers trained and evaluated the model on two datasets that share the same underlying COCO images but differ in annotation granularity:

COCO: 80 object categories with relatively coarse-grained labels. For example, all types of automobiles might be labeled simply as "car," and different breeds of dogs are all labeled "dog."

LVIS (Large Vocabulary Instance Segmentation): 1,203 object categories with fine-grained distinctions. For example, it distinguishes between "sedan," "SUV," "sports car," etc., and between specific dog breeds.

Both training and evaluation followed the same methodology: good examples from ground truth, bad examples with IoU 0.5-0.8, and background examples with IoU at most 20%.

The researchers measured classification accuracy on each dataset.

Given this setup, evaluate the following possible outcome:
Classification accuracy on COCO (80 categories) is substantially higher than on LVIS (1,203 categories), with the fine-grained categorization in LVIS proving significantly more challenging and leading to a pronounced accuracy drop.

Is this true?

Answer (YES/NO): NO